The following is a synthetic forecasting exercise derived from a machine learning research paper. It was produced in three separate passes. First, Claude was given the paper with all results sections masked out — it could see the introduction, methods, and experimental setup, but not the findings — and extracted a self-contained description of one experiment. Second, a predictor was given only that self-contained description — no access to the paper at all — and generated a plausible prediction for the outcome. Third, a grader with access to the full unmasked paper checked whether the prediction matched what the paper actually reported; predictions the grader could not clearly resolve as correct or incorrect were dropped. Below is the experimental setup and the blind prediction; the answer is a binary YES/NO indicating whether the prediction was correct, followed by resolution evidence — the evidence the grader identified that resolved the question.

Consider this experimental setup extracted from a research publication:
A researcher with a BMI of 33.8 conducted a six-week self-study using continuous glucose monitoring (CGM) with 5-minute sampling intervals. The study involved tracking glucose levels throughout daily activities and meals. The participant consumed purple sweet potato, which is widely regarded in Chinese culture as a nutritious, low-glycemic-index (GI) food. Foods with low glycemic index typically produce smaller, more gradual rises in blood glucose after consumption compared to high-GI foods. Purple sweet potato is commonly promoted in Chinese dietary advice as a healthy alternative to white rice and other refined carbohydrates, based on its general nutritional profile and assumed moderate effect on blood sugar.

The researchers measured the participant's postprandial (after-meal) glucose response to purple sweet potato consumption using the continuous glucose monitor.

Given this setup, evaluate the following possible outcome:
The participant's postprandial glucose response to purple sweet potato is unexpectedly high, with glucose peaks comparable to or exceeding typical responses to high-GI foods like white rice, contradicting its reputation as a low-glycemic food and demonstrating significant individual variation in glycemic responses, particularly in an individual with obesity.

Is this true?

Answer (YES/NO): YES